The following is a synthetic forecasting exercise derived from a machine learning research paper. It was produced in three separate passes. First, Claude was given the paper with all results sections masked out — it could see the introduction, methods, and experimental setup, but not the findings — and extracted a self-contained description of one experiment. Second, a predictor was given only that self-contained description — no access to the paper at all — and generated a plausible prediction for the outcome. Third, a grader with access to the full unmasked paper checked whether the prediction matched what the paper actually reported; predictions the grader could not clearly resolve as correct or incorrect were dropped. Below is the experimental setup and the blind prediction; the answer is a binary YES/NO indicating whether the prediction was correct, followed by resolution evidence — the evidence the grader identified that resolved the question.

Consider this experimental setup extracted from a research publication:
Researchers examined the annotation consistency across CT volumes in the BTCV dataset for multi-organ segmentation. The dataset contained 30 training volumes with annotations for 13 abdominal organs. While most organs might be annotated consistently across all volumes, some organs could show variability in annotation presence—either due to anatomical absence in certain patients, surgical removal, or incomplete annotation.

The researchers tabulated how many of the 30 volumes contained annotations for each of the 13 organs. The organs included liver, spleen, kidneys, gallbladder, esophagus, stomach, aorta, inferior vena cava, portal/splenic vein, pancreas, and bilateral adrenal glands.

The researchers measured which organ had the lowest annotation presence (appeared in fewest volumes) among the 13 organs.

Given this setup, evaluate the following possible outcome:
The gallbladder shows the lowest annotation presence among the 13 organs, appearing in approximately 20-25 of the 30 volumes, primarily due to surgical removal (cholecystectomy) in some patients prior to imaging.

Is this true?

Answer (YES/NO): NO